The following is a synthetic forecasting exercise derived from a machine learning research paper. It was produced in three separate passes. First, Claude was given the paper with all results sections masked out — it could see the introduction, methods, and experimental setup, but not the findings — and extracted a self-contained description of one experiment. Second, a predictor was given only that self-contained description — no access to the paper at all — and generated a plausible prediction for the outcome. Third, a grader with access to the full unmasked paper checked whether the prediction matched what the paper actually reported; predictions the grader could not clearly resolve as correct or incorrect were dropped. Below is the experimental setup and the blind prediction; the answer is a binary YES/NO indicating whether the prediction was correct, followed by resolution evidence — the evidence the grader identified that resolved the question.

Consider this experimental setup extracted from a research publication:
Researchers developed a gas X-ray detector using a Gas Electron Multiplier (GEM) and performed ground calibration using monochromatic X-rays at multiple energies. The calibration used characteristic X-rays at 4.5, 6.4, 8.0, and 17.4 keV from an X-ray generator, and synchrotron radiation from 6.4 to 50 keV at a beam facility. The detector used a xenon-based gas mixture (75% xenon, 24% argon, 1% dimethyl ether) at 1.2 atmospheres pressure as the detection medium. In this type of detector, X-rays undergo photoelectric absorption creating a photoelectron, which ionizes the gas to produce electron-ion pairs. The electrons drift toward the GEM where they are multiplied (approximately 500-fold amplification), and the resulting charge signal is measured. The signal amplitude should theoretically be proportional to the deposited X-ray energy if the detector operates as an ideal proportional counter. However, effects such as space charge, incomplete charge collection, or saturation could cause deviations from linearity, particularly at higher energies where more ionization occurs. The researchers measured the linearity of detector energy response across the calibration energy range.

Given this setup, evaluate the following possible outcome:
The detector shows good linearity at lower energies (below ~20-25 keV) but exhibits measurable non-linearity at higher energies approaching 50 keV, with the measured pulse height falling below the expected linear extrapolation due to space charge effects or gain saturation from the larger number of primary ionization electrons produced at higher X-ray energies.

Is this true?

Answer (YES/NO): NO